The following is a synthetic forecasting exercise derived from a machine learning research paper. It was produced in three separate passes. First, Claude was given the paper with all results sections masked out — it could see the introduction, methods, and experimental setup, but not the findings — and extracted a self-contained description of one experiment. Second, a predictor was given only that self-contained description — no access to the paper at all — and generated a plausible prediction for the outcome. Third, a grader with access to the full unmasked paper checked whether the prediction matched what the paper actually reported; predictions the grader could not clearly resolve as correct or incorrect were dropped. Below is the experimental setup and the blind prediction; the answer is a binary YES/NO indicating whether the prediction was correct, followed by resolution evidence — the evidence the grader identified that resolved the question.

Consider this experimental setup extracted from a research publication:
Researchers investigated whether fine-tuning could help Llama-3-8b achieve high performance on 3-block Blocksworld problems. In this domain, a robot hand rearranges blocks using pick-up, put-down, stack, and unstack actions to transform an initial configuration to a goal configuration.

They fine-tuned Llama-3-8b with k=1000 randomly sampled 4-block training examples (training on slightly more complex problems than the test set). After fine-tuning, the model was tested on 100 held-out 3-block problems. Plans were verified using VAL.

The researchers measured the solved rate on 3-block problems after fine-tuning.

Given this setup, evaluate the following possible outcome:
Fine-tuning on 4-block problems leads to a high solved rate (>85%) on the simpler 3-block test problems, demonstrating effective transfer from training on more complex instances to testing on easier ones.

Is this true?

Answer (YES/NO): NO